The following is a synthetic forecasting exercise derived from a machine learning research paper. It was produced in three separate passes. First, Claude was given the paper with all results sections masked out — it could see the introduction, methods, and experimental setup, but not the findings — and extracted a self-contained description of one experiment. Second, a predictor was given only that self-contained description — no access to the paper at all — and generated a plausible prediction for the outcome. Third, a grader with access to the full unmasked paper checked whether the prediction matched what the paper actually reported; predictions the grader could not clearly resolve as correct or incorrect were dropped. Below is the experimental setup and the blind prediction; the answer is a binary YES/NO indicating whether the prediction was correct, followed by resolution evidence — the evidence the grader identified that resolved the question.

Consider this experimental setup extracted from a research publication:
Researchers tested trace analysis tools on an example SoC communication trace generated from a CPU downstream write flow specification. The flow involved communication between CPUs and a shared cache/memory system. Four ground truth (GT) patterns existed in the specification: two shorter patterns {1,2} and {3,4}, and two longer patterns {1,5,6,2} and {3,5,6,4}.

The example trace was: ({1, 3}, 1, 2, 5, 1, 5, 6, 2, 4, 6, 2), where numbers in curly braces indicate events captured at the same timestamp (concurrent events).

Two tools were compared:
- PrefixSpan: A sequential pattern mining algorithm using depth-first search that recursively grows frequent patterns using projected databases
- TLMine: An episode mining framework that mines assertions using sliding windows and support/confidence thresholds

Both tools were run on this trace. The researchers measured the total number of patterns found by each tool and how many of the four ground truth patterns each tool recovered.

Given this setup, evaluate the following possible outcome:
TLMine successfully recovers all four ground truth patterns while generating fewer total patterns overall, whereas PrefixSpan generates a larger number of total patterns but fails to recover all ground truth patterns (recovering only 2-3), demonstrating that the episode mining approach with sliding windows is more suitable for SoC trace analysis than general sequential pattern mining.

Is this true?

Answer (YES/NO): NO